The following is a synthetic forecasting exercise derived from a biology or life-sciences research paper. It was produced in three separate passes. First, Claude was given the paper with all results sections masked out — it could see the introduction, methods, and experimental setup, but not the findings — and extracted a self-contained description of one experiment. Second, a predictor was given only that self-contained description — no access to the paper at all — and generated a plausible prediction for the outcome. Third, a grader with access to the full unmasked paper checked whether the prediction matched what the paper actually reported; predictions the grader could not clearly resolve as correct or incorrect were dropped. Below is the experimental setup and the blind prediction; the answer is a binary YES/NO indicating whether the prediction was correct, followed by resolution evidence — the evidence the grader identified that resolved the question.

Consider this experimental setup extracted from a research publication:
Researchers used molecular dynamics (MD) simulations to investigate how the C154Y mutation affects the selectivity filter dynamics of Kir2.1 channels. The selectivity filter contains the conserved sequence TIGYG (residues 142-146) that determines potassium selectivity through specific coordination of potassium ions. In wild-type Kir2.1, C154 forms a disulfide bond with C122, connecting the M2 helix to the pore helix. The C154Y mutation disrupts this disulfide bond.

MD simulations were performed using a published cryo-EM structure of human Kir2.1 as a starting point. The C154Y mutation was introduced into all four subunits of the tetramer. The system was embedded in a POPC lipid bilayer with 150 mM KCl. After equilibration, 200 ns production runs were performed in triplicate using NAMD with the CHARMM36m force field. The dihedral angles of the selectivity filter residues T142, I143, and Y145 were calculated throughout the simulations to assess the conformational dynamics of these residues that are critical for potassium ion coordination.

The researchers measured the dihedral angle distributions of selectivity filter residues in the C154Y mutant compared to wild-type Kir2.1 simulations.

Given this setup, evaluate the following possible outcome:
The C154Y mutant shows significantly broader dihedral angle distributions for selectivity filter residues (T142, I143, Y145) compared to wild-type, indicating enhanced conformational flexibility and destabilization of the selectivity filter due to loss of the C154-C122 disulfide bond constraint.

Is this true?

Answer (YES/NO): NO